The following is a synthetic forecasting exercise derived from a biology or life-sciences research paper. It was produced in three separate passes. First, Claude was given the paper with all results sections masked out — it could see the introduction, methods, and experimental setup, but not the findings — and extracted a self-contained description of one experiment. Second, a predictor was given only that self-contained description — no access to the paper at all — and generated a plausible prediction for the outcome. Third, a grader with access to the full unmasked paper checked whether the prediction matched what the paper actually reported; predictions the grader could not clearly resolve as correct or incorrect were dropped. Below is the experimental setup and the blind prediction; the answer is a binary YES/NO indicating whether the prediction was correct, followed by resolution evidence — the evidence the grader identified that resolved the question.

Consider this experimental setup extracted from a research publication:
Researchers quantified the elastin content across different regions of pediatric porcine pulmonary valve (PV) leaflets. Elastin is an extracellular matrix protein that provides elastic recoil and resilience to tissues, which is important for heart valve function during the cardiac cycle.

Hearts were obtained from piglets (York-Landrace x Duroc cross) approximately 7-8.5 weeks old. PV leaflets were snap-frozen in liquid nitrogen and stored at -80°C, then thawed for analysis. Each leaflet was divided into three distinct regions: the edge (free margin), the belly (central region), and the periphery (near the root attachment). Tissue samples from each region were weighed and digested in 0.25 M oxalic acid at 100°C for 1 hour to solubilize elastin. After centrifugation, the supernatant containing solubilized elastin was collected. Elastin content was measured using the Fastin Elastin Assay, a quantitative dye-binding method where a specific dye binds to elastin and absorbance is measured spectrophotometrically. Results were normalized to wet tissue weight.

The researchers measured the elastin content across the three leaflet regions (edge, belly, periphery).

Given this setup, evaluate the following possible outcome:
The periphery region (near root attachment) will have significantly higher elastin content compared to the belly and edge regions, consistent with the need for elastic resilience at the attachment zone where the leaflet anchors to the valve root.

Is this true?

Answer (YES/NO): NO